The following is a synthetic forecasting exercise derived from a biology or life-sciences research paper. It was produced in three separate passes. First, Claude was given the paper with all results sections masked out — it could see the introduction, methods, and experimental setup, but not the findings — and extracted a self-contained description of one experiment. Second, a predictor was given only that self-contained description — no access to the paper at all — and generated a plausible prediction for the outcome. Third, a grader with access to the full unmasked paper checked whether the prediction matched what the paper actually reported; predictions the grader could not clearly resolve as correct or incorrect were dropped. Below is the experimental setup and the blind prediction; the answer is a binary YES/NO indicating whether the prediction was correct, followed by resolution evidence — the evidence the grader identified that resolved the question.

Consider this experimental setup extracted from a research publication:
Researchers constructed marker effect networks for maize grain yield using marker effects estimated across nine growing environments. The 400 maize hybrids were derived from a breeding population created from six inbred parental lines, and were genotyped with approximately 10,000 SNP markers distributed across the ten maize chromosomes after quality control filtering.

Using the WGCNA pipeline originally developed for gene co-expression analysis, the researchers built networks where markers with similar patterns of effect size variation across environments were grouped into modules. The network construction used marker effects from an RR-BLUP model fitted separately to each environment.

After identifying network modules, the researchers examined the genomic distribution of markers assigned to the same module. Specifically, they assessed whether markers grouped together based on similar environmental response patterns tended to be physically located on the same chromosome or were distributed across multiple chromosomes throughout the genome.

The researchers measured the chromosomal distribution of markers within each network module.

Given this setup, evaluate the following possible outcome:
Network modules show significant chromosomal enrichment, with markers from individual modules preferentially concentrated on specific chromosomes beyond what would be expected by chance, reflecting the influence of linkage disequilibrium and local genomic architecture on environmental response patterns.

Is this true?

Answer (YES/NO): NO